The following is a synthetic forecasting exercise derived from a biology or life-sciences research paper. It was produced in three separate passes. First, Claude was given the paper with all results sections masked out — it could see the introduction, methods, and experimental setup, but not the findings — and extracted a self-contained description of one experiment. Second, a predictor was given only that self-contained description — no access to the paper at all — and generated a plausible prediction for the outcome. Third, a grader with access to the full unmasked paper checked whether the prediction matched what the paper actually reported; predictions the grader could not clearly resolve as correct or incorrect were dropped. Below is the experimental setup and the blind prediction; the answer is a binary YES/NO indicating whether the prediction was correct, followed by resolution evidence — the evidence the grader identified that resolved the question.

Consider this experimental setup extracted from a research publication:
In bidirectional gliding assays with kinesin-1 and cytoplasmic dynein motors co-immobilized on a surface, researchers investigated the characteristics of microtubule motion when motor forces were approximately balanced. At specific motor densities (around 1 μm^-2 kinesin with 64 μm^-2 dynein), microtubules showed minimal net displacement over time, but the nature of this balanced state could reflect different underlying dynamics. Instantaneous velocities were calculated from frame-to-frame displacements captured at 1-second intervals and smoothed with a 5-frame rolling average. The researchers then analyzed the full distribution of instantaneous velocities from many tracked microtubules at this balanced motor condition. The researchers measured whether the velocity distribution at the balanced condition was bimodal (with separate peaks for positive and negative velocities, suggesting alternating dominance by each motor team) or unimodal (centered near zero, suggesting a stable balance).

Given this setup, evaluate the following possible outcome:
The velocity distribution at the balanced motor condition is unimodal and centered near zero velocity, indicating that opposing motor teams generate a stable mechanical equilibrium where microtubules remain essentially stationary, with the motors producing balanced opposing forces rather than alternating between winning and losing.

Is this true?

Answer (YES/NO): YES